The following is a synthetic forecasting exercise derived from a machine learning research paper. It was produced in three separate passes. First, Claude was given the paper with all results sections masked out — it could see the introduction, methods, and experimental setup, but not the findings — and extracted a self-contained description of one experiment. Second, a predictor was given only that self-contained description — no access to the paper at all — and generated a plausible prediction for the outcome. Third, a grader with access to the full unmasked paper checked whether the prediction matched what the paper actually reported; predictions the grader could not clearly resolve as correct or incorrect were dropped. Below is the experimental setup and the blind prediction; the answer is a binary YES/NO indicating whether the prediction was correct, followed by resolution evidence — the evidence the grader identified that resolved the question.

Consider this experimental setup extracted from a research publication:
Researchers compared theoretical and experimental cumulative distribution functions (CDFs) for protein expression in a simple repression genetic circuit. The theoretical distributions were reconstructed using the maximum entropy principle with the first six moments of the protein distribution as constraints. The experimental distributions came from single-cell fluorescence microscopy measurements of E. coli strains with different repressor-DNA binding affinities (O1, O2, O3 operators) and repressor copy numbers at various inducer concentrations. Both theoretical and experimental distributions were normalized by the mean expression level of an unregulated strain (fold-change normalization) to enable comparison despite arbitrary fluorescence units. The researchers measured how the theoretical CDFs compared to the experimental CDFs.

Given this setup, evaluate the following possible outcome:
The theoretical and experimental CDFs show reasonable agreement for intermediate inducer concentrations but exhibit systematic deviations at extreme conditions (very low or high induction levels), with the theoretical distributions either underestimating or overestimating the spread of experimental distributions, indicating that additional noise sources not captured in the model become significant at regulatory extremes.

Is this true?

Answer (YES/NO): NO